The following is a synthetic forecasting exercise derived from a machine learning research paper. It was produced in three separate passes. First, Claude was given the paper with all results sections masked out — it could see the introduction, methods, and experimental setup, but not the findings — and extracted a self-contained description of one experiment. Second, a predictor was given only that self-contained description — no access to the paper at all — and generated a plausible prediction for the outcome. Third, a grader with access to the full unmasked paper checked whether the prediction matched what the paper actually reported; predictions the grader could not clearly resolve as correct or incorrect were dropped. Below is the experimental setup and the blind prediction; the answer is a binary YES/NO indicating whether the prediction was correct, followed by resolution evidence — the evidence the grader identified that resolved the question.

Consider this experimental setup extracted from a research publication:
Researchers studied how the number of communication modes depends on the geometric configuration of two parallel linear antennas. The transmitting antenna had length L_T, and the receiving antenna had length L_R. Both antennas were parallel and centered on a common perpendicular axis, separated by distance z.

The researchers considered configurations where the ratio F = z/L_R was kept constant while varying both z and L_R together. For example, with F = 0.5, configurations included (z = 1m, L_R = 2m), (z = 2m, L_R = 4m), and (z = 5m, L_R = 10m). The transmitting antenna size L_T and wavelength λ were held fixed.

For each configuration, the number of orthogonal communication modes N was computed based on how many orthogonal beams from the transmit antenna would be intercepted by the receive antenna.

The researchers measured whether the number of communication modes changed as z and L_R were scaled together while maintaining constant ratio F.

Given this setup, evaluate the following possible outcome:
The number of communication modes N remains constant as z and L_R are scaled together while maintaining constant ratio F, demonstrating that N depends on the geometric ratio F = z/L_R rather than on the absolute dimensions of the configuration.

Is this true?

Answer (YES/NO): YES